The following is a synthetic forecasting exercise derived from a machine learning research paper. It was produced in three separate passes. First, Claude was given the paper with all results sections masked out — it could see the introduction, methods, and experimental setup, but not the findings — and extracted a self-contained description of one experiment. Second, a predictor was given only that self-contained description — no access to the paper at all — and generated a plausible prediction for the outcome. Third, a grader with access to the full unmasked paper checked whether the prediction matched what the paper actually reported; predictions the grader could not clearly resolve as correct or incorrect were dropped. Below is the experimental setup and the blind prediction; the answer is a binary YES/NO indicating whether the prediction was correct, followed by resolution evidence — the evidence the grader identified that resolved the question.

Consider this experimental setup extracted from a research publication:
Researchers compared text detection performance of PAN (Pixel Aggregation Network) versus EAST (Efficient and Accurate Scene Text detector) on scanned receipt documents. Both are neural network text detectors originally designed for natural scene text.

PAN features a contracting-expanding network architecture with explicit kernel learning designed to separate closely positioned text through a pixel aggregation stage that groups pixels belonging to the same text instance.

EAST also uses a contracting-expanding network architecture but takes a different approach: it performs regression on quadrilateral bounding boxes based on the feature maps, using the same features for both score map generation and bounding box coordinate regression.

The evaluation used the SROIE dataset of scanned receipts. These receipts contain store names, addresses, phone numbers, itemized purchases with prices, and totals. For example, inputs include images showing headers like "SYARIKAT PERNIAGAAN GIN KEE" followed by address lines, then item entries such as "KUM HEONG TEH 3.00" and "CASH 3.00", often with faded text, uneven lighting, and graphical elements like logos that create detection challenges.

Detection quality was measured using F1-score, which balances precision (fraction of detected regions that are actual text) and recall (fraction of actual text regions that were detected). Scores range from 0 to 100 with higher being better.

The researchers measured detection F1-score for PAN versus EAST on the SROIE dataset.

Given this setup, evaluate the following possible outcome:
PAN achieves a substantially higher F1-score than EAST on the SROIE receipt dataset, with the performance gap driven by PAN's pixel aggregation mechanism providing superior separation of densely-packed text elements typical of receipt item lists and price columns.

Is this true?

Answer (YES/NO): NO